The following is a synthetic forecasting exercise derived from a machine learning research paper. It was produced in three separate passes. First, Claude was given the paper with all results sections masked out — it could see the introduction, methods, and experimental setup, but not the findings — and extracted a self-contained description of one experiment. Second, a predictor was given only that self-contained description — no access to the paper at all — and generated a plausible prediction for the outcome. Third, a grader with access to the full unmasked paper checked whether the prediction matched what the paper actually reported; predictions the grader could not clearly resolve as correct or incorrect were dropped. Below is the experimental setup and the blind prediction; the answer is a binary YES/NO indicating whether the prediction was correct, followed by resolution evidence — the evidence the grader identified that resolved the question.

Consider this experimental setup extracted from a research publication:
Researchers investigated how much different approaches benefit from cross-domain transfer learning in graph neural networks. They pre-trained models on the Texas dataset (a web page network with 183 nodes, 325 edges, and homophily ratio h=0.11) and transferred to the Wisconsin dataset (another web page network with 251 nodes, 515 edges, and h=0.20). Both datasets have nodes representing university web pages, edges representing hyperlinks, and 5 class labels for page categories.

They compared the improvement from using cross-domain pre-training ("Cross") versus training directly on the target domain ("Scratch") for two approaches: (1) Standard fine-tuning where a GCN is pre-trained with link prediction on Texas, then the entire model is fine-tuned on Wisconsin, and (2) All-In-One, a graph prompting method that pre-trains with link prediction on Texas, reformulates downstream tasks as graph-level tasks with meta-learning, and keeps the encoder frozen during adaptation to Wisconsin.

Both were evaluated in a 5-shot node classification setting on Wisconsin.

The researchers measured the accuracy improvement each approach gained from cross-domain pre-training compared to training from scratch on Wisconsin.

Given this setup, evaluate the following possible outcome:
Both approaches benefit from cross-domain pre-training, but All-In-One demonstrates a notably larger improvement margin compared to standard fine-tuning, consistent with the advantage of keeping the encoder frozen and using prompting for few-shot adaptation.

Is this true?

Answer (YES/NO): YES